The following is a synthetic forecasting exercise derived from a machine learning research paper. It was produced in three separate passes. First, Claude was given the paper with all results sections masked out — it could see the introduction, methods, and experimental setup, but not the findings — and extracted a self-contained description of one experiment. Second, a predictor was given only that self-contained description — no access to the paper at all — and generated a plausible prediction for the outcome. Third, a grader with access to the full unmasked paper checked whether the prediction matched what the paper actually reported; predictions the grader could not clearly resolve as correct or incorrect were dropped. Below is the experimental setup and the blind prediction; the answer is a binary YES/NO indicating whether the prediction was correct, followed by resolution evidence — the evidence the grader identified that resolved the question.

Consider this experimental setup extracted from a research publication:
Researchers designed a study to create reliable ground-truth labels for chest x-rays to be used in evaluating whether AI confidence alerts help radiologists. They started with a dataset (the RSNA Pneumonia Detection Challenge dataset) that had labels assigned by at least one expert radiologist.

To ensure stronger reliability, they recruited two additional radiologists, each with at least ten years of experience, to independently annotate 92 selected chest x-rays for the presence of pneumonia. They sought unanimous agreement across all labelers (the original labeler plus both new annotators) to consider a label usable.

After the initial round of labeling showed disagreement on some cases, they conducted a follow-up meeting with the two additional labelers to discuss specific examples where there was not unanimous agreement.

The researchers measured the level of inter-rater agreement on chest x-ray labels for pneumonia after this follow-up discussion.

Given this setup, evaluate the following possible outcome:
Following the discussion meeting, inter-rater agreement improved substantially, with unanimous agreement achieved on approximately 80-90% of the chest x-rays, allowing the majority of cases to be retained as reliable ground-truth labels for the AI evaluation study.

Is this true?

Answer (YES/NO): NO